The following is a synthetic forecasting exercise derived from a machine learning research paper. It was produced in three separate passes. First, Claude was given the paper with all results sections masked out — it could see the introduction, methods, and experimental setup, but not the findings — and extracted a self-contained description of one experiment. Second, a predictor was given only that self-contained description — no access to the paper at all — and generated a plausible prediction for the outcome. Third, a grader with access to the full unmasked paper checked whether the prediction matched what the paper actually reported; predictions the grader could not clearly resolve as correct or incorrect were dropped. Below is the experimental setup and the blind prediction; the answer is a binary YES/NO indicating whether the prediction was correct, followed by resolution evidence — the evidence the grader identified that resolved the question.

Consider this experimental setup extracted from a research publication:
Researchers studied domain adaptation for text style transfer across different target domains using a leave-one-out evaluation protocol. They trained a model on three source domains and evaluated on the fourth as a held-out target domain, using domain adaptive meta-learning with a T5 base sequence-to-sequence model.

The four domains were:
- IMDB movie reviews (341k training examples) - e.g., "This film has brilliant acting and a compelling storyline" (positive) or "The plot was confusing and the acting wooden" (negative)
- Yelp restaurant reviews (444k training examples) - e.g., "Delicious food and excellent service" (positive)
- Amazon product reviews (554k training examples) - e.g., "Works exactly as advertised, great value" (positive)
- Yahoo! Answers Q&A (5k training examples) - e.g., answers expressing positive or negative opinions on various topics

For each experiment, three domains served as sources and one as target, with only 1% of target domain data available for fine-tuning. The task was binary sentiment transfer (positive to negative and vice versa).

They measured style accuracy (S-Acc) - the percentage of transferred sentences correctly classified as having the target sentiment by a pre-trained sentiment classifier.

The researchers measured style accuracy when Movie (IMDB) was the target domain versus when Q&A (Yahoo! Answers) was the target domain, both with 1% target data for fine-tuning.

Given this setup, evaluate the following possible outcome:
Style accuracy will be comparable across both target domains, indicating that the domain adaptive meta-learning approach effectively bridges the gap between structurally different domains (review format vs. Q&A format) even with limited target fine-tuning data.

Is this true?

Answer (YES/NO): NO